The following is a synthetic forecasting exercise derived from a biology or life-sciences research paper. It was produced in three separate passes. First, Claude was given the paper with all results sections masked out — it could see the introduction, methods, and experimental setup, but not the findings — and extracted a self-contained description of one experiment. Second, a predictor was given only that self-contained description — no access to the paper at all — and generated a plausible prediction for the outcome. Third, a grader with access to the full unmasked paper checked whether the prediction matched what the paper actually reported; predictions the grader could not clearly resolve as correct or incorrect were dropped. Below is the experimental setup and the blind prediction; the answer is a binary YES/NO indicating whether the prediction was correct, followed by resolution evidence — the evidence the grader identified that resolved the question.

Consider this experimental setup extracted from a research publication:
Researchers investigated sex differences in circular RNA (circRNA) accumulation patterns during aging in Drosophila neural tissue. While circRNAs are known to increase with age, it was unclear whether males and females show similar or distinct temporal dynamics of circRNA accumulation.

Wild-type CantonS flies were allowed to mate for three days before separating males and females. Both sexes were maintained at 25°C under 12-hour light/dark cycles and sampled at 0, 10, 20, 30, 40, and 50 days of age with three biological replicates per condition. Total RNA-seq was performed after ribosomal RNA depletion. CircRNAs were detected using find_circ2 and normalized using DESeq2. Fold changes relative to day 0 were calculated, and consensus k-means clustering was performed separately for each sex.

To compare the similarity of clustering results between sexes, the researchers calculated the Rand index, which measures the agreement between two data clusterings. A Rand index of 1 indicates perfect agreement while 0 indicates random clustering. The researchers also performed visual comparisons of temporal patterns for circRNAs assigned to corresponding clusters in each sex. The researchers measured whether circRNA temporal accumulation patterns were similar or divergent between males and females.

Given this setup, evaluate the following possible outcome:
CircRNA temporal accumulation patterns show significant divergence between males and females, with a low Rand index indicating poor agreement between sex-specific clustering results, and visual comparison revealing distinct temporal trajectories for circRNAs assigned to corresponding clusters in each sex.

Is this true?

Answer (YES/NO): NO